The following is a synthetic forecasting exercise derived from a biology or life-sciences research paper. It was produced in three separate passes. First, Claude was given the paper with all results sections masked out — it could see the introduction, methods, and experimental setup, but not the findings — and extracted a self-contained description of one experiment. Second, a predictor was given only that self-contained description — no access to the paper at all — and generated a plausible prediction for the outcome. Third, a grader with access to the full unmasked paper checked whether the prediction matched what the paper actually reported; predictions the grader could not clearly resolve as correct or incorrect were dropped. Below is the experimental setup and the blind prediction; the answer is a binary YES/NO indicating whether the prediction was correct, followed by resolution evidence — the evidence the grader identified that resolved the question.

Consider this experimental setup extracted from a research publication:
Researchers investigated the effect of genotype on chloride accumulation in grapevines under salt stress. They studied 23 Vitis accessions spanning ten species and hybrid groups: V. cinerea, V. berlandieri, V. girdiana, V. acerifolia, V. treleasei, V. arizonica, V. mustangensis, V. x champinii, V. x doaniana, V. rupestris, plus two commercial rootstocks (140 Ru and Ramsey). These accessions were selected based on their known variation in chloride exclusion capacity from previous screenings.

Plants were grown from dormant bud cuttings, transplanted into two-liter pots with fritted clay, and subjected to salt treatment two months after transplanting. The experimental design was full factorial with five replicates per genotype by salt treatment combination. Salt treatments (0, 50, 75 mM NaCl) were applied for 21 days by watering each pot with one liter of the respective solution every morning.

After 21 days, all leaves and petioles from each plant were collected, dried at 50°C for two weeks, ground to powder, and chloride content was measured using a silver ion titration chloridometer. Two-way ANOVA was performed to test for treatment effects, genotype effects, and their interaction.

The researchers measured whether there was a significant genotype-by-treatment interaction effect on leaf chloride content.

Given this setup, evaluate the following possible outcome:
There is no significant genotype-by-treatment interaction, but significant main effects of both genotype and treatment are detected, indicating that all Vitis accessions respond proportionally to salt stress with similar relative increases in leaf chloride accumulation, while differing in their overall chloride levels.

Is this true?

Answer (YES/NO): NO